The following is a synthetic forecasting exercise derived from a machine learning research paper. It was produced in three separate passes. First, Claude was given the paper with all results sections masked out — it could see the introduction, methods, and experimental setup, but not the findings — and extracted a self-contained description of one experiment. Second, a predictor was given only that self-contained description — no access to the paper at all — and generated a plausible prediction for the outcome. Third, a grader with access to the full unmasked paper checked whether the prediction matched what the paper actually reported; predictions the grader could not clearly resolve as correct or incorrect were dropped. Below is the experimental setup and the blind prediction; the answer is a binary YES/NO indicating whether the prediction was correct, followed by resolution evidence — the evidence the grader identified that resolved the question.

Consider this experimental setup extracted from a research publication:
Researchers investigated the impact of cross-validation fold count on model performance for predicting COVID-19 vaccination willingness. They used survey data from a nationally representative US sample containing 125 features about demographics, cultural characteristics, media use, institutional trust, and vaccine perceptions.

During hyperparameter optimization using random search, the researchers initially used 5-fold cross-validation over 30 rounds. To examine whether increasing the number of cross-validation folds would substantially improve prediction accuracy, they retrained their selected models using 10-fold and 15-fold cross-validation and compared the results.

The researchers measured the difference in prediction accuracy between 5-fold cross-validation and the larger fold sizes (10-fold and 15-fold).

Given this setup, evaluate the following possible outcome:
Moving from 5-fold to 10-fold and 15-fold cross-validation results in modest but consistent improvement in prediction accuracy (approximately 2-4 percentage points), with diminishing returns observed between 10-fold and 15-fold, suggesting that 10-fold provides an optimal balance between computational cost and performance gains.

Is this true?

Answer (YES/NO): NO